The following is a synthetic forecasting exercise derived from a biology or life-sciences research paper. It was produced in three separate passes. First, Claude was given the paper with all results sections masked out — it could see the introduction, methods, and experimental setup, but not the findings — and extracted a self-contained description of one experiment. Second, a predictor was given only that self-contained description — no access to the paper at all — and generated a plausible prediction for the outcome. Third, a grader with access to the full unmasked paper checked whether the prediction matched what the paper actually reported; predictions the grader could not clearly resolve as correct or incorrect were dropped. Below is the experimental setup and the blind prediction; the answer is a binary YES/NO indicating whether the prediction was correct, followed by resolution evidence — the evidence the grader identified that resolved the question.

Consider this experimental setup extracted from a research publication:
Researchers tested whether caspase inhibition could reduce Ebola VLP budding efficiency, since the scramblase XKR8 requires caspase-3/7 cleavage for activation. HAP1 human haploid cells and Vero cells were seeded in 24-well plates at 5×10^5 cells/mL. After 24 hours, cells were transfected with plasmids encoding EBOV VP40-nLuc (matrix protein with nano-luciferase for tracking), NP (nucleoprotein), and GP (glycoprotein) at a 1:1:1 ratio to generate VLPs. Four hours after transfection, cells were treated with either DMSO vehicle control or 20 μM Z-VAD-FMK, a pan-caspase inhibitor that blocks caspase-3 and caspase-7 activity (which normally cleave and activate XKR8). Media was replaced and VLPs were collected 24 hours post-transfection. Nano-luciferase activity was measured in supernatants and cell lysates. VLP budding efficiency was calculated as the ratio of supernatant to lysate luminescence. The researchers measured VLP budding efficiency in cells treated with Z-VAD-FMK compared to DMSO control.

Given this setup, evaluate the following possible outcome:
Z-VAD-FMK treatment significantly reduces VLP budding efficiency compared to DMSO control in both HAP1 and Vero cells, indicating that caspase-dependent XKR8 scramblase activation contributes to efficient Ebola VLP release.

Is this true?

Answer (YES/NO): NO